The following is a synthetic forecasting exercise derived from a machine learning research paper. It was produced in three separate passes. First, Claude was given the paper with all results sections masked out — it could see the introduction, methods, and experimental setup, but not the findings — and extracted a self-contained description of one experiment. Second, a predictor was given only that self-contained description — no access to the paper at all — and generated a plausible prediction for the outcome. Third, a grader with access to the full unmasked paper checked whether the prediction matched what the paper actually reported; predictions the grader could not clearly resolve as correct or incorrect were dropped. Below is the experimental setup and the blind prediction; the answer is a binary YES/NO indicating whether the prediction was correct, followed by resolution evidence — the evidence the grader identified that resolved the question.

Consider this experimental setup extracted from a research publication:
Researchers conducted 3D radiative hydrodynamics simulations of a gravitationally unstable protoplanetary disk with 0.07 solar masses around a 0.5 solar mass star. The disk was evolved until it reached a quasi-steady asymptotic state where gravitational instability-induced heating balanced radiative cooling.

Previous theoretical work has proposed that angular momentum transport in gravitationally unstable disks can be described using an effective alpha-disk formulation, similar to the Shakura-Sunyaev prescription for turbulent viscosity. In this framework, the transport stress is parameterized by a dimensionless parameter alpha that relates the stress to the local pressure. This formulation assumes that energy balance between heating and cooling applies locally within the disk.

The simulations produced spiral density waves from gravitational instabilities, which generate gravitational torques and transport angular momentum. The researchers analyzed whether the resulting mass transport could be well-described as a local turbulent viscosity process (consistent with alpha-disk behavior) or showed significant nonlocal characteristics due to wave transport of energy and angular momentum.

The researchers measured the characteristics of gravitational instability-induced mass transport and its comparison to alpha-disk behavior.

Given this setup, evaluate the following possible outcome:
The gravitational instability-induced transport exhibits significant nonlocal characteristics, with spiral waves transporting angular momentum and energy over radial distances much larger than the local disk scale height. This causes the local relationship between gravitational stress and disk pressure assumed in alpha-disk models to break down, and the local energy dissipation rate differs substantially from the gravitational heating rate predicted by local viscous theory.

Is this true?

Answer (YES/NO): YES